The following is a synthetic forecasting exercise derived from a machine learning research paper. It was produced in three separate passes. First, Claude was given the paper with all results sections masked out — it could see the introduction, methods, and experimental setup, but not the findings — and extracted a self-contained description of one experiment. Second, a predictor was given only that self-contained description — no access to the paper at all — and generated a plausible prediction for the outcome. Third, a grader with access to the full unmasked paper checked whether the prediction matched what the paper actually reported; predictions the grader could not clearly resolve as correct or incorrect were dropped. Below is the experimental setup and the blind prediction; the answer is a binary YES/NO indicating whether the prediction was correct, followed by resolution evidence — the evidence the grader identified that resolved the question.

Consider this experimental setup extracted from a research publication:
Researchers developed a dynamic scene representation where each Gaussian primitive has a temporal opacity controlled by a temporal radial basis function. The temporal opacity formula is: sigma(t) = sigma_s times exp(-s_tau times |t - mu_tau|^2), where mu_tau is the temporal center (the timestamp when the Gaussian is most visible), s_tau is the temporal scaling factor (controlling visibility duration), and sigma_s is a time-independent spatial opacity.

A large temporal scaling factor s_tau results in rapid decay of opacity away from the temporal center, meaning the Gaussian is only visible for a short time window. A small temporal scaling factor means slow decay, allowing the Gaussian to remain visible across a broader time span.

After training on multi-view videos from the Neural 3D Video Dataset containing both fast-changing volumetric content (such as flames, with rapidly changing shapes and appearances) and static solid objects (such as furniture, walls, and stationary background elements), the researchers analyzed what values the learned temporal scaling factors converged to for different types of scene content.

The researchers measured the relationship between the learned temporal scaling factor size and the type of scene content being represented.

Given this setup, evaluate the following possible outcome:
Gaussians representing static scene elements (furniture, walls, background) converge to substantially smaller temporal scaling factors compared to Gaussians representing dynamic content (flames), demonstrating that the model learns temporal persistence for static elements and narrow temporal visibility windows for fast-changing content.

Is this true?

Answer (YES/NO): YES